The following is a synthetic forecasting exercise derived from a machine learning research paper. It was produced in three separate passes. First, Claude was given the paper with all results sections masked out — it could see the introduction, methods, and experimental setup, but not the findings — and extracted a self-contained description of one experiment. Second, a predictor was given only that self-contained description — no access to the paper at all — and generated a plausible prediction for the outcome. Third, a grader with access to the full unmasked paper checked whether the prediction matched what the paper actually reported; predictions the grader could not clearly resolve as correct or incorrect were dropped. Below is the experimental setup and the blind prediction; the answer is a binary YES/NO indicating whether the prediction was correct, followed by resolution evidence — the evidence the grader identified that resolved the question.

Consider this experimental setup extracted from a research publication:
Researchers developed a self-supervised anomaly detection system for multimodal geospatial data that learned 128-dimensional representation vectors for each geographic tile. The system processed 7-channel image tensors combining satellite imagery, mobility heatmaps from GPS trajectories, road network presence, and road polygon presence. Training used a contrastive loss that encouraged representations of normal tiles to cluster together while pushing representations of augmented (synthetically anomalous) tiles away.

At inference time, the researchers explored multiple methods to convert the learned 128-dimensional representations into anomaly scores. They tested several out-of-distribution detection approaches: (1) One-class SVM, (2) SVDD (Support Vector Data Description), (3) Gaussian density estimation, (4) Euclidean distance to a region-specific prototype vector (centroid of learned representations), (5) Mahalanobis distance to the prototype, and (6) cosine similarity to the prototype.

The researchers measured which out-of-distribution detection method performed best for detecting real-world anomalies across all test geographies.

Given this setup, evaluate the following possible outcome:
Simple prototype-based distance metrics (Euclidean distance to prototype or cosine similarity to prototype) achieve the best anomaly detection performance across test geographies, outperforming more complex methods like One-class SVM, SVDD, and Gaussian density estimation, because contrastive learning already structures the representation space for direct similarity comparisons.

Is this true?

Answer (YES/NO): NO